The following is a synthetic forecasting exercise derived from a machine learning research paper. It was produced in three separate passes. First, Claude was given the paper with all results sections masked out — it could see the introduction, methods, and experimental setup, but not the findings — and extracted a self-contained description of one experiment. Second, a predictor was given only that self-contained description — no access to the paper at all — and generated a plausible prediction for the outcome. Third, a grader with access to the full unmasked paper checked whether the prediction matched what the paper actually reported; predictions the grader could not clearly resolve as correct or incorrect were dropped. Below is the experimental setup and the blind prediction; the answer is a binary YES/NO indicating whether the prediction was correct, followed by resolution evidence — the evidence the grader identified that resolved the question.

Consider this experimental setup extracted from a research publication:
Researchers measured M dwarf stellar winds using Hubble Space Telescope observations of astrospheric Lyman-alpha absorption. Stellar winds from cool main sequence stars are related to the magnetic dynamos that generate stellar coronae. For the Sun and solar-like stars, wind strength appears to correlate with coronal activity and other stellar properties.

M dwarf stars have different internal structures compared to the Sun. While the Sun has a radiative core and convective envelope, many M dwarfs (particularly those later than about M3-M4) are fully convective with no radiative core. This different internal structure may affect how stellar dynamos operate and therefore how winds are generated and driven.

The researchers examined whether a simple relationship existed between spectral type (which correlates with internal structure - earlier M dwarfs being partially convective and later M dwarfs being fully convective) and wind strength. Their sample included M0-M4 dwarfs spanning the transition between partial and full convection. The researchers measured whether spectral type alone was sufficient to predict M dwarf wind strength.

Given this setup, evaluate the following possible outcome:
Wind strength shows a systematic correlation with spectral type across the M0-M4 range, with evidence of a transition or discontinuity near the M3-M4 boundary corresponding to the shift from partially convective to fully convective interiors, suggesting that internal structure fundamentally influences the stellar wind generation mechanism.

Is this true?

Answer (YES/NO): NO